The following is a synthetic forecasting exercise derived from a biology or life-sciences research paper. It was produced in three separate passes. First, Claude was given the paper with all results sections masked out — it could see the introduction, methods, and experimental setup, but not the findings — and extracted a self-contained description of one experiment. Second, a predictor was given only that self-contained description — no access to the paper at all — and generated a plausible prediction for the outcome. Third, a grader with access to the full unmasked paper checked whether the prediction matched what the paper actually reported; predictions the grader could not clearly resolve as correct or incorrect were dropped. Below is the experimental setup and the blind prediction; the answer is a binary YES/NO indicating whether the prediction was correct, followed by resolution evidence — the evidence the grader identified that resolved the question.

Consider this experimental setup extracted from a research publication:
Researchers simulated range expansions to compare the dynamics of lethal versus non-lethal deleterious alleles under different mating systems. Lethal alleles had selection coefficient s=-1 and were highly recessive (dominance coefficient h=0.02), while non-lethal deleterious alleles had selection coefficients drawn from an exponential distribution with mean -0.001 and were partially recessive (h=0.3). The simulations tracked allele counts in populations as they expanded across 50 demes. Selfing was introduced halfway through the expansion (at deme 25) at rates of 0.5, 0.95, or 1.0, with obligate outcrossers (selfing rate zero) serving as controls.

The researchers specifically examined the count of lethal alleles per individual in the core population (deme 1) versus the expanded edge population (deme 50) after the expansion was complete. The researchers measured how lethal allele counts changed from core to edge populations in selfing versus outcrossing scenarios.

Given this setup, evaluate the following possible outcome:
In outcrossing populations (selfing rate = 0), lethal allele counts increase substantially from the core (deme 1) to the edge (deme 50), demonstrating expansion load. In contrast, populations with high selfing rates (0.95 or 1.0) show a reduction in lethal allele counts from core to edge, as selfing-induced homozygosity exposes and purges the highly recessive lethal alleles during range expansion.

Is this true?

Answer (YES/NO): NO